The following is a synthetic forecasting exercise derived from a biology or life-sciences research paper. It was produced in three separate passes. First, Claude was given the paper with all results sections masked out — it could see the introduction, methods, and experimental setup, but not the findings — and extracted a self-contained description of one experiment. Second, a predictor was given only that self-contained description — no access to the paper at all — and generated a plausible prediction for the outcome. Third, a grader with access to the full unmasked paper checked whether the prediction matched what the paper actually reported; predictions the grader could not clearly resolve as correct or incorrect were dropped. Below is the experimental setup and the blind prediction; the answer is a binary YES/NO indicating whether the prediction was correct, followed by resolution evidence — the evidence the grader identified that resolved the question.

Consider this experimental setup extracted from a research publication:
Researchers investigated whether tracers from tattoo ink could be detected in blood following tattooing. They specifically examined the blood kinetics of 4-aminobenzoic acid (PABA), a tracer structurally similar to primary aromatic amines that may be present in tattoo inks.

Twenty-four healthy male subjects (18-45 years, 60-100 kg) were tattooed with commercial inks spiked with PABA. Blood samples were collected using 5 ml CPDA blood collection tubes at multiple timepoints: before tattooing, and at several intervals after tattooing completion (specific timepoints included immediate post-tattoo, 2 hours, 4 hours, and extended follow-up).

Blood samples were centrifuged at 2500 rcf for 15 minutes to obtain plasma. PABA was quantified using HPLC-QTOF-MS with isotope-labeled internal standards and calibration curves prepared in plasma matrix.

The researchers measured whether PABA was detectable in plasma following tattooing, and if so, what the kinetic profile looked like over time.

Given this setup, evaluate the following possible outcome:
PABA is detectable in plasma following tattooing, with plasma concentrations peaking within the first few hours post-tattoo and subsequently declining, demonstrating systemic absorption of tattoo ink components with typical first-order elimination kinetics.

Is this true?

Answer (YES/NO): NO